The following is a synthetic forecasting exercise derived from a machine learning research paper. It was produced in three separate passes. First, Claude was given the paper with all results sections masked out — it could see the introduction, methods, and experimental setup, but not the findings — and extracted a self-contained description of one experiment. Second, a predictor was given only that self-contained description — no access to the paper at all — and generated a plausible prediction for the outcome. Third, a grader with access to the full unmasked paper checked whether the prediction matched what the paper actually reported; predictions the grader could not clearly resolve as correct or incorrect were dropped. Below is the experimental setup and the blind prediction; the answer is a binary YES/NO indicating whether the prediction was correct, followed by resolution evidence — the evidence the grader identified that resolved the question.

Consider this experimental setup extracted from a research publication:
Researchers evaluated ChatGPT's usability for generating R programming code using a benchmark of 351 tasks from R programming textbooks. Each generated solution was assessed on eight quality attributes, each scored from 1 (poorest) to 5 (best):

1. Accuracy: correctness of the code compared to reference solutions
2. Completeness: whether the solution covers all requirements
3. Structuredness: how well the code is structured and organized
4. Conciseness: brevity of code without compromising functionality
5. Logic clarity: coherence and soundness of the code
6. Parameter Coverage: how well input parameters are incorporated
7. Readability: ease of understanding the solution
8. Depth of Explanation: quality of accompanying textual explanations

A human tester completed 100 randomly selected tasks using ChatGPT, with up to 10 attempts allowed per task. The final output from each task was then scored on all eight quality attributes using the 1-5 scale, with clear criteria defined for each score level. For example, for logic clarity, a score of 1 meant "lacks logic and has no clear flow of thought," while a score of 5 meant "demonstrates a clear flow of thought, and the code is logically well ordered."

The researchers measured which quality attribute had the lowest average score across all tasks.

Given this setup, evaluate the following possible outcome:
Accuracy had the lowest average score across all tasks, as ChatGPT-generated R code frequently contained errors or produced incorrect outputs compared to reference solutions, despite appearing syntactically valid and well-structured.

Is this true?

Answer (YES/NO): NO